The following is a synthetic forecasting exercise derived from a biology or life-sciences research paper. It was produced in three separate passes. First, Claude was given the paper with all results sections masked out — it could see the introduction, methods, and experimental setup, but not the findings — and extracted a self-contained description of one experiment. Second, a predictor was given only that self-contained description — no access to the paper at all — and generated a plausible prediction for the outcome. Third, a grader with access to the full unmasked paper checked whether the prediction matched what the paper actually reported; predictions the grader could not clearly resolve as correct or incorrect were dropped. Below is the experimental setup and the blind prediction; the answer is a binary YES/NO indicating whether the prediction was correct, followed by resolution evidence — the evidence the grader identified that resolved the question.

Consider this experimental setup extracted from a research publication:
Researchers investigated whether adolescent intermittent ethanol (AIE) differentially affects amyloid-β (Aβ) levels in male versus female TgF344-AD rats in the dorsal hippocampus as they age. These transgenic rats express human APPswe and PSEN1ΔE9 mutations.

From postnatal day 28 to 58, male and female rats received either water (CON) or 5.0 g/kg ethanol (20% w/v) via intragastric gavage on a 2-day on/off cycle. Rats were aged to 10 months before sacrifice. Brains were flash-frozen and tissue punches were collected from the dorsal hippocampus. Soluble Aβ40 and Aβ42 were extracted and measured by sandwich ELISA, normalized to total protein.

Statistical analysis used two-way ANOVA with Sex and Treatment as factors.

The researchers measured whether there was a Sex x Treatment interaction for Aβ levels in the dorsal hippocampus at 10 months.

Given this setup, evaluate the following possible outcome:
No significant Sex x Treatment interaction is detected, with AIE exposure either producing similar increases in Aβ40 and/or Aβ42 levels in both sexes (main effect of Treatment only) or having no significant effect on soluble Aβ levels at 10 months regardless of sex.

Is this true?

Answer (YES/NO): NO